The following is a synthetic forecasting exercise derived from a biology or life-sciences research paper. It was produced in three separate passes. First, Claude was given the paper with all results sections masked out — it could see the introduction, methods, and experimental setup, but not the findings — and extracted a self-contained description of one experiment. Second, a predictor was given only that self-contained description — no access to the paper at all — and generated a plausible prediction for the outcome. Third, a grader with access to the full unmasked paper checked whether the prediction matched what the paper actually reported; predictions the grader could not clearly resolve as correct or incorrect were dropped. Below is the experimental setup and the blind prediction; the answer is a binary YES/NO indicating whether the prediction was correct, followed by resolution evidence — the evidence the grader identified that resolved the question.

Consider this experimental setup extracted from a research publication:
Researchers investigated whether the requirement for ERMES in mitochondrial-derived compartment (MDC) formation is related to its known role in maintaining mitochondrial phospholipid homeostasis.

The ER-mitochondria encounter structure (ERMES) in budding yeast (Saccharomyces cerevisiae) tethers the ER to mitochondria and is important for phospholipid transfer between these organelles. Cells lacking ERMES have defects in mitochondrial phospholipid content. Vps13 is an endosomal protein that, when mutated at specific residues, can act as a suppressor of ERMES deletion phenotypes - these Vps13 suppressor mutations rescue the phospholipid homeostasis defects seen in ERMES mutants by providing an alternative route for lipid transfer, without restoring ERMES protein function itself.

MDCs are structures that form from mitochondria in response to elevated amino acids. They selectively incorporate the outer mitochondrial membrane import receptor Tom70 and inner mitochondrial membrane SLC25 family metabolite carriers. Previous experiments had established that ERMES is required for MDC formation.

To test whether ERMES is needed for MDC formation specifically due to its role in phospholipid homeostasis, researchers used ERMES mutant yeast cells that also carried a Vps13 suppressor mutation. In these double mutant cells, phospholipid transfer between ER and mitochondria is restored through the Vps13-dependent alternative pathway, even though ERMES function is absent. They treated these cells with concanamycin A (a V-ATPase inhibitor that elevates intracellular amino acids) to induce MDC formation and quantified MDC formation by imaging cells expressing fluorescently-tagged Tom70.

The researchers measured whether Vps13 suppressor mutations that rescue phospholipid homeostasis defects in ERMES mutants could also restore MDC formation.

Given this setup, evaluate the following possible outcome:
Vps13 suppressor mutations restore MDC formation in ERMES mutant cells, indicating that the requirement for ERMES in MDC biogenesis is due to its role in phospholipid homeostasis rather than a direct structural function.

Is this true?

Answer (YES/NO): NO